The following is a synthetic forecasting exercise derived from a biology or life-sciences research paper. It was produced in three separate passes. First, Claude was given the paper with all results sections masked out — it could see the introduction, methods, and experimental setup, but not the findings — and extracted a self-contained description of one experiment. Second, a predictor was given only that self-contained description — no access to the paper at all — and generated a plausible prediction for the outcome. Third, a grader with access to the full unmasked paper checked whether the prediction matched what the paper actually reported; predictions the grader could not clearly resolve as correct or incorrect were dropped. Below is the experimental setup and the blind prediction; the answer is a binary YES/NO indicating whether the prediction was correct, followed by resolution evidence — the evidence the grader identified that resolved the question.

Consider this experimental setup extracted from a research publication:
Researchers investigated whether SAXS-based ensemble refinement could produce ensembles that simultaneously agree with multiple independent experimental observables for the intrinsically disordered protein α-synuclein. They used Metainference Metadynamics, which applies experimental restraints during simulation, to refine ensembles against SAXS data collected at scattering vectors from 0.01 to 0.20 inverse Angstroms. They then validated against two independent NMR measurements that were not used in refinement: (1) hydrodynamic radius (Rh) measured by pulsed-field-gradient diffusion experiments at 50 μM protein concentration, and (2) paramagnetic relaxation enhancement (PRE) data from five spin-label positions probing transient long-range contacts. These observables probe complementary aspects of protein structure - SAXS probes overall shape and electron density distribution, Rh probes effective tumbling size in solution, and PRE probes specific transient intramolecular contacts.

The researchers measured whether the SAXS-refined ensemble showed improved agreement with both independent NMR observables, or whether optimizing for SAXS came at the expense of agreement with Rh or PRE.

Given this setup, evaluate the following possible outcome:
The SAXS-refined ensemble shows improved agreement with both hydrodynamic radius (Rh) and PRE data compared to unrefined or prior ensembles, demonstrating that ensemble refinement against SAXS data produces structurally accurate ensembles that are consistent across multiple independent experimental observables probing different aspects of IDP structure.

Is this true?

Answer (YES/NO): NO